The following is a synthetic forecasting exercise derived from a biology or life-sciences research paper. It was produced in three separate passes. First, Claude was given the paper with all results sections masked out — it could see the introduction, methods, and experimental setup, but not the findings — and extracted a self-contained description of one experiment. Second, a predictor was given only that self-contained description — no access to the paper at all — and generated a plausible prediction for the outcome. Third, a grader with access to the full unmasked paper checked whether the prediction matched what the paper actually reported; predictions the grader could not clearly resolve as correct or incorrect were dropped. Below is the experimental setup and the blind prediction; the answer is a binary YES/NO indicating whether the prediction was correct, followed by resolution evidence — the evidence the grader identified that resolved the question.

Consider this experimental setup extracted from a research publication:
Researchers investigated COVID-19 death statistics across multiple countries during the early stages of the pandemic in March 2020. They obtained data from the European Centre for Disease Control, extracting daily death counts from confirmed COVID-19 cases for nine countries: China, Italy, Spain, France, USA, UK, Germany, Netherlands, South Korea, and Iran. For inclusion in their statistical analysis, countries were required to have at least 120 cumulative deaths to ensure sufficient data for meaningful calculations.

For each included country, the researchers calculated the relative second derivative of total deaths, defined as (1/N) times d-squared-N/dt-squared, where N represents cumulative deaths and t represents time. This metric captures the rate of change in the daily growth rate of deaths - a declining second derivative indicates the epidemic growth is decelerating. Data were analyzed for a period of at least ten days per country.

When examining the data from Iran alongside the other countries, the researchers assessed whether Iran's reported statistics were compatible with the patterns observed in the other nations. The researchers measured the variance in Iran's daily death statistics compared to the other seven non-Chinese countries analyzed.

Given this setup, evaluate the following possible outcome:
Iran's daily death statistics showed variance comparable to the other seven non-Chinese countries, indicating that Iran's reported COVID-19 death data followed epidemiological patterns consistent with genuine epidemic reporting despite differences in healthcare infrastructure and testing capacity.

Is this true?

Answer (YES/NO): NO